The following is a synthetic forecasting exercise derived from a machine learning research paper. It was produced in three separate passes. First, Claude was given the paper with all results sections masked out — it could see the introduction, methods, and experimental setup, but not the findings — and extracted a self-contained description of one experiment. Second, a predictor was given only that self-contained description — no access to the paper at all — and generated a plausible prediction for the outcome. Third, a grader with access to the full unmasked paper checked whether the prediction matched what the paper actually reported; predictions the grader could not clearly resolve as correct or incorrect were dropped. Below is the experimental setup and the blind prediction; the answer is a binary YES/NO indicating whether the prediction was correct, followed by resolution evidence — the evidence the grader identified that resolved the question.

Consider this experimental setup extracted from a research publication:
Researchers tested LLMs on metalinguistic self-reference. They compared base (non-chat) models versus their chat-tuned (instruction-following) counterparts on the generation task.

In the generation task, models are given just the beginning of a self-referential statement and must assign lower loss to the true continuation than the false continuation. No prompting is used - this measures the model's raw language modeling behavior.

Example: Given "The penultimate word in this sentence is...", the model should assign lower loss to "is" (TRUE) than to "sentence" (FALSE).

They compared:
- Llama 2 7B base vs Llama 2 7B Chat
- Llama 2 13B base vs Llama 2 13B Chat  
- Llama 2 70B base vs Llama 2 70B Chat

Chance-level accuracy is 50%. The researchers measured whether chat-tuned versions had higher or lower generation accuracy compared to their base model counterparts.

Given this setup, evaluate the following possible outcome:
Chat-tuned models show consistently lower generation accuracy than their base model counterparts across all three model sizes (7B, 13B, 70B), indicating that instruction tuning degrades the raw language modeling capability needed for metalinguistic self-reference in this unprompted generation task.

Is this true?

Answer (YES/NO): YES